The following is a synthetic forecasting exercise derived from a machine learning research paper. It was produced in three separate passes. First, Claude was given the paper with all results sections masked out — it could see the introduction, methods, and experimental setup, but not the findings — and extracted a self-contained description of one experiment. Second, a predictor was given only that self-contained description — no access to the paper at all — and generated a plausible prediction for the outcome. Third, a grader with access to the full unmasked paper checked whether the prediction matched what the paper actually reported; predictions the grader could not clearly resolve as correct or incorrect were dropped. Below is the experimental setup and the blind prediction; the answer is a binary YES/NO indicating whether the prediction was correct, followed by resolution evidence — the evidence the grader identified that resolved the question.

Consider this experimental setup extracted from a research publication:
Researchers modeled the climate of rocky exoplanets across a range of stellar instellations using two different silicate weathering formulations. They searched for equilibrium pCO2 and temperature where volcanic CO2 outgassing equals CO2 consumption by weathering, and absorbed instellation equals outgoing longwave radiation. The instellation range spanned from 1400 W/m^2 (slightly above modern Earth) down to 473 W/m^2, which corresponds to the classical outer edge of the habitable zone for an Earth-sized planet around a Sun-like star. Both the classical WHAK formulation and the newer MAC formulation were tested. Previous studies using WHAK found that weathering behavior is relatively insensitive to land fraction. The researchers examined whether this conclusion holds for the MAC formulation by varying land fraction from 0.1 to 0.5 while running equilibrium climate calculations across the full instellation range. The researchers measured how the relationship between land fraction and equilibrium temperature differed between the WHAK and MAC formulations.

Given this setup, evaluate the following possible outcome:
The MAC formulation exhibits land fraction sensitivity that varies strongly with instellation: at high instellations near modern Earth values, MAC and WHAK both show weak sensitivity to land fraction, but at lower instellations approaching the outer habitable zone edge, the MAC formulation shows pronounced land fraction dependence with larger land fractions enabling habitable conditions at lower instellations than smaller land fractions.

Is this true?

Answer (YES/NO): NO